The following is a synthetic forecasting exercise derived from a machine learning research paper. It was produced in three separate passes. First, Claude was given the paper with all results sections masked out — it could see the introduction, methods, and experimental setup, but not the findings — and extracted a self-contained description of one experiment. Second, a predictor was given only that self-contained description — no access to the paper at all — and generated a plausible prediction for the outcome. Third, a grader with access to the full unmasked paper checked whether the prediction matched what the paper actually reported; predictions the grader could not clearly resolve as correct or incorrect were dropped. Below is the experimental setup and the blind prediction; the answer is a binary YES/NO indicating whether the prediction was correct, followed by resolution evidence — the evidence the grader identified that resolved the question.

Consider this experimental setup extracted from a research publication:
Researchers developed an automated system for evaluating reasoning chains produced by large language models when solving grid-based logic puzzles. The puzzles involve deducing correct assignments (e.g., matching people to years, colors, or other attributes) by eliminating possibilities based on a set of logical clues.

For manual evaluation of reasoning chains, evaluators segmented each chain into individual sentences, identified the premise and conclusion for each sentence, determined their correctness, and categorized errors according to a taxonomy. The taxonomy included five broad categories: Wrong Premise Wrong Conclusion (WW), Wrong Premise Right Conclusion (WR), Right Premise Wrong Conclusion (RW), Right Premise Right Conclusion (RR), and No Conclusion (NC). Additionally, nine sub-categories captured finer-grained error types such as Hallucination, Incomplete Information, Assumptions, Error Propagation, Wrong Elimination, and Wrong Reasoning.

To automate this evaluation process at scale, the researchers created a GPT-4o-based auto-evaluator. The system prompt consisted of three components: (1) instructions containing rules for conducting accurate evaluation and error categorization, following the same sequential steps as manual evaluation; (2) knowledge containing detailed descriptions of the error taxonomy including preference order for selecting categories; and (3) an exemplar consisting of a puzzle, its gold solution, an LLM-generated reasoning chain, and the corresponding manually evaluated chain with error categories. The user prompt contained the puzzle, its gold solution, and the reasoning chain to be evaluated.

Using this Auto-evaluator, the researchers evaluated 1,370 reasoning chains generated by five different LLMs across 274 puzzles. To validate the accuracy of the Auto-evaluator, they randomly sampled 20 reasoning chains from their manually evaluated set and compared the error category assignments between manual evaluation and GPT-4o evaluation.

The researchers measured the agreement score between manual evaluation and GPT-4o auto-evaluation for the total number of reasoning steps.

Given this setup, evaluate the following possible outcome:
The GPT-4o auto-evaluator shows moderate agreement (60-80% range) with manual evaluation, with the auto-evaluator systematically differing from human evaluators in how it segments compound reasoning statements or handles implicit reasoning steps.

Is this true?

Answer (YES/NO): NO